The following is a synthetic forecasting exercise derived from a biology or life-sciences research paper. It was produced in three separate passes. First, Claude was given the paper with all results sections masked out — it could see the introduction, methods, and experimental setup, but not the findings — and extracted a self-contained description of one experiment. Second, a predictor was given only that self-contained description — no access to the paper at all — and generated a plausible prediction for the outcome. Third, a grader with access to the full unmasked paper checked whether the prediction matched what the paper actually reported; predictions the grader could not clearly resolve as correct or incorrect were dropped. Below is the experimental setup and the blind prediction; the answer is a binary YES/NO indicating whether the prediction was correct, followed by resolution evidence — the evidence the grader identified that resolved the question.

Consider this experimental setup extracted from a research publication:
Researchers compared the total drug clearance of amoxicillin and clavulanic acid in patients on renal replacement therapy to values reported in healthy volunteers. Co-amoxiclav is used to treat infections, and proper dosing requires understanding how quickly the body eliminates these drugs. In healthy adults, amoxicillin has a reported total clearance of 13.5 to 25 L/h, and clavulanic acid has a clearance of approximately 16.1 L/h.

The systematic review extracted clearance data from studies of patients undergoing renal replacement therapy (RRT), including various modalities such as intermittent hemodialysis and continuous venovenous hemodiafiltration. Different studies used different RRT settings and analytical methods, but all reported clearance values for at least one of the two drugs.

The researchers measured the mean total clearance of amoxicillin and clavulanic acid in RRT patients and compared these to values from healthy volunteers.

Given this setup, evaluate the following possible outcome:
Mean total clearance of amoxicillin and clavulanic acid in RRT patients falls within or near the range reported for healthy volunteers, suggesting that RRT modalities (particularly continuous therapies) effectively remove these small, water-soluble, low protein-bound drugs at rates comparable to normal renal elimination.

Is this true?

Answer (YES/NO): NO